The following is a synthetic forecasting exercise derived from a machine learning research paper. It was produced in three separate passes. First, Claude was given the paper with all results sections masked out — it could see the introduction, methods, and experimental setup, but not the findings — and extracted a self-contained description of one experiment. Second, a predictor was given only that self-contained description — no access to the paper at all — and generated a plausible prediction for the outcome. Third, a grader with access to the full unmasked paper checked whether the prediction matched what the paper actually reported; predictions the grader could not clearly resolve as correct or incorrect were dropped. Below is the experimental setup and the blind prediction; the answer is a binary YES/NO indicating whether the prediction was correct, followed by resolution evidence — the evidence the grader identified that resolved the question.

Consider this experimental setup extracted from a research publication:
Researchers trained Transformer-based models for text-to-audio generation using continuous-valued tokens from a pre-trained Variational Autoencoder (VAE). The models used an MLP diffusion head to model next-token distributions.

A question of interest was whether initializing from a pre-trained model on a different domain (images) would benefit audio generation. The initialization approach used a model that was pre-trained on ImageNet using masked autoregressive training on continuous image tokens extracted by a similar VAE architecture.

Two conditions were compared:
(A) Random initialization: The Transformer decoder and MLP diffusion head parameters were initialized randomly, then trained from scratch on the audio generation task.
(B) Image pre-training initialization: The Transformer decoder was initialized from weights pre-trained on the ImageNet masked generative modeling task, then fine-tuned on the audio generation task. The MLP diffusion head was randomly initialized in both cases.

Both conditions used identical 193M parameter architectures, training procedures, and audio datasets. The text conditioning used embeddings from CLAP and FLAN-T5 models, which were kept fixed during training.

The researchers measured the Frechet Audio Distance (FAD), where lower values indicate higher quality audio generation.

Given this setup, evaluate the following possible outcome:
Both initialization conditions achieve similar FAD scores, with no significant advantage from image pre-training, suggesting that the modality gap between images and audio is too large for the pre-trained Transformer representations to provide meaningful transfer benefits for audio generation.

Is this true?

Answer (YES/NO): YES